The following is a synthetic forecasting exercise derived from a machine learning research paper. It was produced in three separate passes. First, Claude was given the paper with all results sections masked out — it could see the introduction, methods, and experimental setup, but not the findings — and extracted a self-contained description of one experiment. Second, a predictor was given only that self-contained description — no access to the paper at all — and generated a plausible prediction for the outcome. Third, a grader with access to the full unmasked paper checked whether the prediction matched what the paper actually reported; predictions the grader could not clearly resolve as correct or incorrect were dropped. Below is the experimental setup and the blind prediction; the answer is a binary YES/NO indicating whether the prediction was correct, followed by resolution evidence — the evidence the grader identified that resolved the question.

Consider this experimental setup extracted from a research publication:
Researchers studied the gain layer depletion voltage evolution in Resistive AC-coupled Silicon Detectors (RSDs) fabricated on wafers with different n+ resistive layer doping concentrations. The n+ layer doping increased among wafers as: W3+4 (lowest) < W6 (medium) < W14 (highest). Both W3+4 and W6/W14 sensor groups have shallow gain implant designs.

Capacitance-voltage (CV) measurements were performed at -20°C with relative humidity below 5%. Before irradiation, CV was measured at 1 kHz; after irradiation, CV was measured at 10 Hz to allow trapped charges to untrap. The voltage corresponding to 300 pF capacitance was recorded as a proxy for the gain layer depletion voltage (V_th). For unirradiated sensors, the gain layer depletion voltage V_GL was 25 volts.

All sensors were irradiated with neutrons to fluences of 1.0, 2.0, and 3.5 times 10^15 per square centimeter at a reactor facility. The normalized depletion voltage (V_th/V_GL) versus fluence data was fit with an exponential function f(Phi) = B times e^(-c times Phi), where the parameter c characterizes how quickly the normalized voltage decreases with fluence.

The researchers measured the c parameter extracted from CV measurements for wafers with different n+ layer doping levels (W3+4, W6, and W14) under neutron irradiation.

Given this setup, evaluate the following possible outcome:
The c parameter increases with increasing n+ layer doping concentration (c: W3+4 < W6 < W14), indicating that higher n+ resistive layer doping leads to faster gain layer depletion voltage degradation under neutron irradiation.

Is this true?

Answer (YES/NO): YES